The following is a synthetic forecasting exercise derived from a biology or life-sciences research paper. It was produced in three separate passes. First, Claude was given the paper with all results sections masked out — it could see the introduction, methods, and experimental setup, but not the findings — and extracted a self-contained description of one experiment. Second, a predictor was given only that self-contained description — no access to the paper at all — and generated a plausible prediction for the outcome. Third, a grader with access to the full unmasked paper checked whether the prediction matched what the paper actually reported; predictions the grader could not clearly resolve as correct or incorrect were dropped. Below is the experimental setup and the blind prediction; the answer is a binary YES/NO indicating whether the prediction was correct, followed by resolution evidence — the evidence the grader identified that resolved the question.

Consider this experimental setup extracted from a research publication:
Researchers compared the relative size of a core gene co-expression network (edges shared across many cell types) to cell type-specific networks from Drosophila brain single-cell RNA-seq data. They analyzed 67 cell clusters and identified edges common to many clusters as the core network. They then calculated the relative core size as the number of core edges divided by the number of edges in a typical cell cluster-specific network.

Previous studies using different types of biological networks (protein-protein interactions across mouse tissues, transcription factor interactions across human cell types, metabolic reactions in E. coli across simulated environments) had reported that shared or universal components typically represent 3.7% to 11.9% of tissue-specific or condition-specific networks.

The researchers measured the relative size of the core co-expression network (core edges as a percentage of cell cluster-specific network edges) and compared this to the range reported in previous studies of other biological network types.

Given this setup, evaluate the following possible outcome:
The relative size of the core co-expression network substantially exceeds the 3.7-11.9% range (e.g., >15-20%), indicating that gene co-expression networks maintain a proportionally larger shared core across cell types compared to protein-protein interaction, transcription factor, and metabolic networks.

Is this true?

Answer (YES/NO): NO